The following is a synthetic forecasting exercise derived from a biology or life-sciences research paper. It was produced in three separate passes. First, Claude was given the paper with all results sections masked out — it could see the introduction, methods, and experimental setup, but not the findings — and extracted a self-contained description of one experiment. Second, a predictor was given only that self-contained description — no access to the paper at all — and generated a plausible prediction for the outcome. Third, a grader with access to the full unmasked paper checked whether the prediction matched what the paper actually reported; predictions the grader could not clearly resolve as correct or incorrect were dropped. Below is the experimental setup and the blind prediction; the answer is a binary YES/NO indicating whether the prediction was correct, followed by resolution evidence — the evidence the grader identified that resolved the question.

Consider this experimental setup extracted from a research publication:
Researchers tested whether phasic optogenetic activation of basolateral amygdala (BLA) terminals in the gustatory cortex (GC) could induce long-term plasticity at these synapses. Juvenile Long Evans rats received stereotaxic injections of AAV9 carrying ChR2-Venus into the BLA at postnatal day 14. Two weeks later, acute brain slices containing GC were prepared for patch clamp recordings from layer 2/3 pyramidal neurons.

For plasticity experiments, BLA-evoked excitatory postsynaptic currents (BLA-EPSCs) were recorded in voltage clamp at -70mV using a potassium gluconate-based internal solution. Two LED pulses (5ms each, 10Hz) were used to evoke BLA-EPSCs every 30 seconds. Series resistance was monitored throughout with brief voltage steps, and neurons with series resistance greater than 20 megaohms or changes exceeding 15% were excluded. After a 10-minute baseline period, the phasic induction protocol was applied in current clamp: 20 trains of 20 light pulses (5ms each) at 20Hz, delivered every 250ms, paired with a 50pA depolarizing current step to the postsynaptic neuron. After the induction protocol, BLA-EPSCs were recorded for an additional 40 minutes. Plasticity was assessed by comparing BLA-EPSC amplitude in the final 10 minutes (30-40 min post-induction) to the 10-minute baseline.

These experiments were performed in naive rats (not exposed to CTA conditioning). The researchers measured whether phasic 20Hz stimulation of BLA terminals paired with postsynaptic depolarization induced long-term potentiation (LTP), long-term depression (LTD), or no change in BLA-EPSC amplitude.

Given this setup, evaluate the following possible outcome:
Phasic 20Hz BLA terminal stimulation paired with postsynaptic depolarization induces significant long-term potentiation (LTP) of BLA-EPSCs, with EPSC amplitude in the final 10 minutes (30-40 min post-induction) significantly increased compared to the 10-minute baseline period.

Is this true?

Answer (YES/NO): NO